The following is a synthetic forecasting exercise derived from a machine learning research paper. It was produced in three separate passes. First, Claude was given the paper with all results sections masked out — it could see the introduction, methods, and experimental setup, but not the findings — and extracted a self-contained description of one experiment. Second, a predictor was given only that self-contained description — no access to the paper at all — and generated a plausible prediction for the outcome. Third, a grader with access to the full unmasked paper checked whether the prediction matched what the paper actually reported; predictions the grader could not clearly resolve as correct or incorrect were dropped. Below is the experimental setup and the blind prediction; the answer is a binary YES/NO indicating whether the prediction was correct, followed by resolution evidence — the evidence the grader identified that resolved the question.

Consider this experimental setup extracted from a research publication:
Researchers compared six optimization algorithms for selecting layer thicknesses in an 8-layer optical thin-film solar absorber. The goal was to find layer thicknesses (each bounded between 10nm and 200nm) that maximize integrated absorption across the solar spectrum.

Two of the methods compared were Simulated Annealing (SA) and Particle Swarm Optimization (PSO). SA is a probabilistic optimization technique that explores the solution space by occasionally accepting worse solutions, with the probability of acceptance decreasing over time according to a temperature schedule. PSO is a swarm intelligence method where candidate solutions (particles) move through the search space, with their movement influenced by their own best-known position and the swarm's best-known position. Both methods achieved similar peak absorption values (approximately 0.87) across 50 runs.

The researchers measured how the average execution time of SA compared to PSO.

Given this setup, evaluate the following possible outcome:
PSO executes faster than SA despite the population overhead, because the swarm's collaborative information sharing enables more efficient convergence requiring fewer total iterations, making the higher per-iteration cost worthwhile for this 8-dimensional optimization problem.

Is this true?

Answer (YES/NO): YES